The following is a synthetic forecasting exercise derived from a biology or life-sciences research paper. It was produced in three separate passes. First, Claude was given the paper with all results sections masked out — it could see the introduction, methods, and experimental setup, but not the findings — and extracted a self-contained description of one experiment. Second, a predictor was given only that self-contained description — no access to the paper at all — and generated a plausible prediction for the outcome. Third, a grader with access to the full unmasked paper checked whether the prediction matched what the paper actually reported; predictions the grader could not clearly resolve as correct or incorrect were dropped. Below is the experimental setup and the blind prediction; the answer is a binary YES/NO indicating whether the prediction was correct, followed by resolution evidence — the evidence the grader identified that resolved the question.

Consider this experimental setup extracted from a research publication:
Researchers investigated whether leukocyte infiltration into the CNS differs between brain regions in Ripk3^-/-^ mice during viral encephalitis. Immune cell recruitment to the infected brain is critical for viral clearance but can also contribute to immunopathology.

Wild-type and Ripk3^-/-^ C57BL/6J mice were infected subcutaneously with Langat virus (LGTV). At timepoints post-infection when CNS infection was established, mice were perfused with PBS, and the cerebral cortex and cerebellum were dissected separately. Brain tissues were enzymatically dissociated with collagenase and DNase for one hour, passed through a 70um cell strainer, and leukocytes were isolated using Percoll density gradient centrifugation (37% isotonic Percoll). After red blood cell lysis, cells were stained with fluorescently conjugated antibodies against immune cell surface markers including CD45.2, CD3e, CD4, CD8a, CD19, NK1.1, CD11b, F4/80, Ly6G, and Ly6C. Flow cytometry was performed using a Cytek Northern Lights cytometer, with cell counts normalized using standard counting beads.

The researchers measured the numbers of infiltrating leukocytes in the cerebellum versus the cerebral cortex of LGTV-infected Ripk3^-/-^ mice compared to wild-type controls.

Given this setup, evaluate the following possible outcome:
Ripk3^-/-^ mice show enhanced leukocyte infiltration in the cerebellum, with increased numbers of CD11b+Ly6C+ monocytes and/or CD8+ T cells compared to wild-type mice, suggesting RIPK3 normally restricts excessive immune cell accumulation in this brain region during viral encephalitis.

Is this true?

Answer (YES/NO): NO